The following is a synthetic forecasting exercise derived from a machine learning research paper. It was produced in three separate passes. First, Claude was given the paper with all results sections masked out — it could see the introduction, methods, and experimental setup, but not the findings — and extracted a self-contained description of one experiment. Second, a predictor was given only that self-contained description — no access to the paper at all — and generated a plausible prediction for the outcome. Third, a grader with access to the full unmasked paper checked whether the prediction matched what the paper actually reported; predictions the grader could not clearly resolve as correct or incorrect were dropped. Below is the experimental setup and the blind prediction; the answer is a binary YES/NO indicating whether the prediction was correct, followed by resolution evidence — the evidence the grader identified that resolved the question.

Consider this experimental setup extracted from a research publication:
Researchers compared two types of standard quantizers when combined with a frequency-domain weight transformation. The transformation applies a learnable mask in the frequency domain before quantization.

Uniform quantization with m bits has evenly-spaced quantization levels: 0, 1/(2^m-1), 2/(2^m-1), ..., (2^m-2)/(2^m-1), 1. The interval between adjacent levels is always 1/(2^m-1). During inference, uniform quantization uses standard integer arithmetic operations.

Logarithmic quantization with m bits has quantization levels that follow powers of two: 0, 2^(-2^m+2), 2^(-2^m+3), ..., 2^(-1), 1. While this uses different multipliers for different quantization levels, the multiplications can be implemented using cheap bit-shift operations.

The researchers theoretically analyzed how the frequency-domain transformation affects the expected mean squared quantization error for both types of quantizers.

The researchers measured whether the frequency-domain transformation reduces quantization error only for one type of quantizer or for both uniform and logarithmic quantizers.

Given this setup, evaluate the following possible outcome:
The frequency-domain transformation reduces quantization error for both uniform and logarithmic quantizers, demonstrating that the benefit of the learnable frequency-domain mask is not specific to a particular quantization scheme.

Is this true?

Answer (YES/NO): YES